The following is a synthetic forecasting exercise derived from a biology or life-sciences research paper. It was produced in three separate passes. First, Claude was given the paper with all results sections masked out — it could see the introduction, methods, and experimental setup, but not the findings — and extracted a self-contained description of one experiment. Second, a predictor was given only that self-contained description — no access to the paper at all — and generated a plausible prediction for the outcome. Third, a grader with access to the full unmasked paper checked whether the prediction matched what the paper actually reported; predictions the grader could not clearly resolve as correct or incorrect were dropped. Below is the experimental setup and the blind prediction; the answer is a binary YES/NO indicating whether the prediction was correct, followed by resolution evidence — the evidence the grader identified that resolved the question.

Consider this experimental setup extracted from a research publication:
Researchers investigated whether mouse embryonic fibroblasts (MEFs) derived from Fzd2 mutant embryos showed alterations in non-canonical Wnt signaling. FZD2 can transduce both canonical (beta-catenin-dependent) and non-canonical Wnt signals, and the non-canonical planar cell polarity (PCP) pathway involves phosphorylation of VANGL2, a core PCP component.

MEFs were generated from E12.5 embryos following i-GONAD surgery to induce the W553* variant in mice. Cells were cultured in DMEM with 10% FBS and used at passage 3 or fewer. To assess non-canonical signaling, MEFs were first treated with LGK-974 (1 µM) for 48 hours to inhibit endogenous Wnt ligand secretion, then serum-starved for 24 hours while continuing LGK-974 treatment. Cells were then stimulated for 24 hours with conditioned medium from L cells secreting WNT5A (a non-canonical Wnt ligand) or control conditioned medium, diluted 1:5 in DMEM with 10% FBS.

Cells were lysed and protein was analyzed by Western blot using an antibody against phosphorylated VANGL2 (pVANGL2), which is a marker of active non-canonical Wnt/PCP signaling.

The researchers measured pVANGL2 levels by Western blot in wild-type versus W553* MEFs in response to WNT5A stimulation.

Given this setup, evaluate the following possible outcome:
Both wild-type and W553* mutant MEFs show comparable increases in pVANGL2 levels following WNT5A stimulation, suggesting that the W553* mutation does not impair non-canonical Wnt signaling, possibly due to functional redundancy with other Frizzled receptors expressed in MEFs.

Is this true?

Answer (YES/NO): NO